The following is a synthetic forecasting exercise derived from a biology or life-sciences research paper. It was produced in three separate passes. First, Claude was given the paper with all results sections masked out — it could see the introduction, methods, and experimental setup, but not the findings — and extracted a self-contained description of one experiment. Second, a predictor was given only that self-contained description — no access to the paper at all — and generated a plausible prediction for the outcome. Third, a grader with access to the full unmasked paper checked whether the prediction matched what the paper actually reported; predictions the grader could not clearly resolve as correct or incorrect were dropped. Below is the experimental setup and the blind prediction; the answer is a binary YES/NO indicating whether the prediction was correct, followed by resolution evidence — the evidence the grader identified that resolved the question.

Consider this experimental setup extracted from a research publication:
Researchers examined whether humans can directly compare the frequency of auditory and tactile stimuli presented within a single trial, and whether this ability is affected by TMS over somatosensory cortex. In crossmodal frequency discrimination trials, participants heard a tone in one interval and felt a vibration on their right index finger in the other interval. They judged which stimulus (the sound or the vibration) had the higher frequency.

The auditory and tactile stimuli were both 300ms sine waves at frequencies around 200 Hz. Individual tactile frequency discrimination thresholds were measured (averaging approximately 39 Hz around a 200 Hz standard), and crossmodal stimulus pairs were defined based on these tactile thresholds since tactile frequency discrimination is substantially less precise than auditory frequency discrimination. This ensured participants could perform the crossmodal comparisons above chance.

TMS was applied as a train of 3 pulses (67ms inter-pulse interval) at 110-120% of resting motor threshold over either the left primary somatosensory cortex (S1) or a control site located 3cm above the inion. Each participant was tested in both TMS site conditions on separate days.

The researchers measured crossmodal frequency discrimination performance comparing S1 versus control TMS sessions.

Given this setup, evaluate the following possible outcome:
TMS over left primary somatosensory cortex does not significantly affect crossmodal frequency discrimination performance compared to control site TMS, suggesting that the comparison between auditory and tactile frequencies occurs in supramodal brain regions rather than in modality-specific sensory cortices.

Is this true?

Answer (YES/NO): YES